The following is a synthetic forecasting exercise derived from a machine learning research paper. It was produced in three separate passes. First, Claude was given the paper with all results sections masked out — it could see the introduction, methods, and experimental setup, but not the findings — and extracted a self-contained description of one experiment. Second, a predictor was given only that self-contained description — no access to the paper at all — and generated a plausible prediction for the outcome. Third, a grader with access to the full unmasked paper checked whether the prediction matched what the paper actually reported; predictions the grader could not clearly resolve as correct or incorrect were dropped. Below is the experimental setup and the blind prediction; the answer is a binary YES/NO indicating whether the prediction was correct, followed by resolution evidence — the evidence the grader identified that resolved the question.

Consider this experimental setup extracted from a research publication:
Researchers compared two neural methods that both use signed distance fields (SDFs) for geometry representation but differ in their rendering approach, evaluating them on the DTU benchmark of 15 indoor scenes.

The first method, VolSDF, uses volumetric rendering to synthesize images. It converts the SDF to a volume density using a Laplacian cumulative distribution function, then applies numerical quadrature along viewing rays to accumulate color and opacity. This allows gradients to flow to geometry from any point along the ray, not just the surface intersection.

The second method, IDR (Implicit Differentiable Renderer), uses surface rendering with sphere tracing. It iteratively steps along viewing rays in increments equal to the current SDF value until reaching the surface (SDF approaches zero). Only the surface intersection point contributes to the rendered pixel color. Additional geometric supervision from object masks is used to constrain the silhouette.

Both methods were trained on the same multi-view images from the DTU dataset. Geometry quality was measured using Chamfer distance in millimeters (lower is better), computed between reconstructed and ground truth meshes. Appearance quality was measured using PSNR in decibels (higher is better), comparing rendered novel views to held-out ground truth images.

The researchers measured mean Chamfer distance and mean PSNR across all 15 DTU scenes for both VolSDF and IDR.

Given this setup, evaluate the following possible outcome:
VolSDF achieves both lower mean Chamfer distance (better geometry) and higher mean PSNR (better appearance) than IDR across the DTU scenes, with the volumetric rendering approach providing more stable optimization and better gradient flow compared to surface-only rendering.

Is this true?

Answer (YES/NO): YES